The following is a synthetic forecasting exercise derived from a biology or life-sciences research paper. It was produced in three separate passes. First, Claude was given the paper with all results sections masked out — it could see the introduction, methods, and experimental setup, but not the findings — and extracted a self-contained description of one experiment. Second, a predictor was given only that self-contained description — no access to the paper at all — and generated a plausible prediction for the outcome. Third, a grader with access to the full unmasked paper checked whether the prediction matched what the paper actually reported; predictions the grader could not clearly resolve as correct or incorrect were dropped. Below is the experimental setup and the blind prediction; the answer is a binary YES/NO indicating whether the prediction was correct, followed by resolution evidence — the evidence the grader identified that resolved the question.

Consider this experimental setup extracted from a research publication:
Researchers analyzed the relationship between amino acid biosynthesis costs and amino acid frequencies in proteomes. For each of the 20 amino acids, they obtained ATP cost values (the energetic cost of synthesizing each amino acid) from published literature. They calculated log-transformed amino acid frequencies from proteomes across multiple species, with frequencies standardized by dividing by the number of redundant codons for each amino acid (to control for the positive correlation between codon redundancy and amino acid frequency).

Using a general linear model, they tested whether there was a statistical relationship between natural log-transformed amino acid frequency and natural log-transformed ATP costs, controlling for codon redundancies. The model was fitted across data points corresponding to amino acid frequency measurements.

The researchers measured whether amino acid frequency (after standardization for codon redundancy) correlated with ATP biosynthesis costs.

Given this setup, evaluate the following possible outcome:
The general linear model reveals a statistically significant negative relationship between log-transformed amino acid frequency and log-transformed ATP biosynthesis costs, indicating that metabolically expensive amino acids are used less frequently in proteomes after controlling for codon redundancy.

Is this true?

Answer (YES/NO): NO